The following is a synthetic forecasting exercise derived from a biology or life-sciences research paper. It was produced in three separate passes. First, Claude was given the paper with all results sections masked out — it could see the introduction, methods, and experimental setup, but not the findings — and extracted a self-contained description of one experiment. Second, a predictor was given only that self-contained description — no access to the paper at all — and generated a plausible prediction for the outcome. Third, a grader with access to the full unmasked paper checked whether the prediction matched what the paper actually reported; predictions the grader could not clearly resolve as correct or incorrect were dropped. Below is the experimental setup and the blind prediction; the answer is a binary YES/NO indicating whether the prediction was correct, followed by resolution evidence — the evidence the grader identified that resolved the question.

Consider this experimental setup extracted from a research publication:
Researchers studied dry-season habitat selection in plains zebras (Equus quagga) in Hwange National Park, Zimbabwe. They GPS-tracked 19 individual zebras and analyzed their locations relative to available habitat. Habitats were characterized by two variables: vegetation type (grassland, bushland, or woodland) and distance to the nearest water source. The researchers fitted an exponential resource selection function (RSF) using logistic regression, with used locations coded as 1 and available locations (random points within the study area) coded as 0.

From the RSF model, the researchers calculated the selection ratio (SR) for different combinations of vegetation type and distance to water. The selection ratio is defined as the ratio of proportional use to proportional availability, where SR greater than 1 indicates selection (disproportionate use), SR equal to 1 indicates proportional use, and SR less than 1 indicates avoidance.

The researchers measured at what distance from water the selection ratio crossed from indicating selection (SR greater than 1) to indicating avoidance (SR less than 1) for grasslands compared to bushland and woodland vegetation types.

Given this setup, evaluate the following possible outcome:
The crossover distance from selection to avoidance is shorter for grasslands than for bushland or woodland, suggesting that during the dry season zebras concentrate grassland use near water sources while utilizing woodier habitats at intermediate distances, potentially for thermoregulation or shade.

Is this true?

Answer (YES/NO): NO